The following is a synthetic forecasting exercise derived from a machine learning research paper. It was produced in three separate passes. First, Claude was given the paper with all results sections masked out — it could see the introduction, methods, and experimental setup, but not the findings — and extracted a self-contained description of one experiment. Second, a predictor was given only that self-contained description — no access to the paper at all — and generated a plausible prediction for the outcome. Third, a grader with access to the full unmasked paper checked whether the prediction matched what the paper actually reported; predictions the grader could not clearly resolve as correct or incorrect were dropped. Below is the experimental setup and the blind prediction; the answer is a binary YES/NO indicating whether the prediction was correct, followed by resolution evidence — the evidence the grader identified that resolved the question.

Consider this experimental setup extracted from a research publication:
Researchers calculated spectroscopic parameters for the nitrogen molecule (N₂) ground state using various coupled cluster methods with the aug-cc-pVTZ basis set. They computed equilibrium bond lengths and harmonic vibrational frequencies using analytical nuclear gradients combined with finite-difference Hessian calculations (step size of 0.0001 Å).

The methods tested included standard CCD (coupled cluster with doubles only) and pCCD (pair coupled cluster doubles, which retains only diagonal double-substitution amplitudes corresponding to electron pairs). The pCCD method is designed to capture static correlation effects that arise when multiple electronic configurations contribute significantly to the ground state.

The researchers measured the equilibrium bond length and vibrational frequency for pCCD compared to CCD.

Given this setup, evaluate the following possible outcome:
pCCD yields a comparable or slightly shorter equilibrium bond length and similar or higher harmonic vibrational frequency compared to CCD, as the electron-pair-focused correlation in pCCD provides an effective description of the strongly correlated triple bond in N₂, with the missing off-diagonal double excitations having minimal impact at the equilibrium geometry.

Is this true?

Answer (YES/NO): YES